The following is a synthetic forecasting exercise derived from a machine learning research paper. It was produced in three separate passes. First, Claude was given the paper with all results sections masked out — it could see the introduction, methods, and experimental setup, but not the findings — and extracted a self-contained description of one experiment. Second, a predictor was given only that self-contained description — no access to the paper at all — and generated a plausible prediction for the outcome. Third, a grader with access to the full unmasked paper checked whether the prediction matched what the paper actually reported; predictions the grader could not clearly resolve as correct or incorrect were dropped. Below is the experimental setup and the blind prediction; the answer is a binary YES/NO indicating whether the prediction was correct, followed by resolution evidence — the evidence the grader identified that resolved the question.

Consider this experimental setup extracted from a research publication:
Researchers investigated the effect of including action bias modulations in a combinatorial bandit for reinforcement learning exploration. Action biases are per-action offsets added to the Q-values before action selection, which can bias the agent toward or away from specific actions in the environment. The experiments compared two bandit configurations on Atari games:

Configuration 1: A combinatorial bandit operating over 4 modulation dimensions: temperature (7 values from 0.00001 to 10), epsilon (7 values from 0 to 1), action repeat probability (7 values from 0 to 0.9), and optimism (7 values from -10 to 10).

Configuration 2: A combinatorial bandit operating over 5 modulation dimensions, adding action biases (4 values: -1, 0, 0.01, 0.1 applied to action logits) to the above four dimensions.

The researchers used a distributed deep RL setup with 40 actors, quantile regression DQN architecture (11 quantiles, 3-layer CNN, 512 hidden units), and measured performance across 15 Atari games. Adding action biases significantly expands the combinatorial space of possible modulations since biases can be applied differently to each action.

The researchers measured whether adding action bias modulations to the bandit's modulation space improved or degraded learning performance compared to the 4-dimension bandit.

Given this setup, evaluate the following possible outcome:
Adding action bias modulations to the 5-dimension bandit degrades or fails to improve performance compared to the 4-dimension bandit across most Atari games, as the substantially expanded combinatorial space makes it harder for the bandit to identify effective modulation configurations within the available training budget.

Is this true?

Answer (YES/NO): YES